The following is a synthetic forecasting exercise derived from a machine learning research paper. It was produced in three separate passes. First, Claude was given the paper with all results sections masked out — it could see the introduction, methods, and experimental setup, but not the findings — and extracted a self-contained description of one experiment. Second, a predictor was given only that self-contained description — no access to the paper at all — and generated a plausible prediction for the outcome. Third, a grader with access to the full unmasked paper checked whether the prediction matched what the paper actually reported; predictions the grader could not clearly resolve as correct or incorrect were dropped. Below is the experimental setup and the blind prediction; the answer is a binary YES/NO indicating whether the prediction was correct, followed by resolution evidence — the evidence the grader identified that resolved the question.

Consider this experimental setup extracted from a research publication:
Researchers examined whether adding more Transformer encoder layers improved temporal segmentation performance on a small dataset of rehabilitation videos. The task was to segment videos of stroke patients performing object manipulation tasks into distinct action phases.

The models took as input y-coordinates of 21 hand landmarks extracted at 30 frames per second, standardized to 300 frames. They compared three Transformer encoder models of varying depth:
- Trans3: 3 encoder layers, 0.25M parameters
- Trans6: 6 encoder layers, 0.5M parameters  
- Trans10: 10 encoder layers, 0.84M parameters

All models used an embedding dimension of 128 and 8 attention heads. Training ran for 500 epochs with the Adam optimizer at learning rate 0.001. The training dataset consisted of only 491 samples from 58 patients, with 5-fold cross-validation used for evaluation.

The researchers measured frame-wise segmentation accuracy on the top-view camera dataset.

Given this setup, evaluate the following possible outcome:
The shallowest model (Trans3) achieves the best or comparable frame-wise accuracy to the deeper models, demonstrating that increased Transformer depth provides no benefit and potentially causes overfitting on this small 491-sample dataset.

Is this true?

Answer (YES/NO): NO